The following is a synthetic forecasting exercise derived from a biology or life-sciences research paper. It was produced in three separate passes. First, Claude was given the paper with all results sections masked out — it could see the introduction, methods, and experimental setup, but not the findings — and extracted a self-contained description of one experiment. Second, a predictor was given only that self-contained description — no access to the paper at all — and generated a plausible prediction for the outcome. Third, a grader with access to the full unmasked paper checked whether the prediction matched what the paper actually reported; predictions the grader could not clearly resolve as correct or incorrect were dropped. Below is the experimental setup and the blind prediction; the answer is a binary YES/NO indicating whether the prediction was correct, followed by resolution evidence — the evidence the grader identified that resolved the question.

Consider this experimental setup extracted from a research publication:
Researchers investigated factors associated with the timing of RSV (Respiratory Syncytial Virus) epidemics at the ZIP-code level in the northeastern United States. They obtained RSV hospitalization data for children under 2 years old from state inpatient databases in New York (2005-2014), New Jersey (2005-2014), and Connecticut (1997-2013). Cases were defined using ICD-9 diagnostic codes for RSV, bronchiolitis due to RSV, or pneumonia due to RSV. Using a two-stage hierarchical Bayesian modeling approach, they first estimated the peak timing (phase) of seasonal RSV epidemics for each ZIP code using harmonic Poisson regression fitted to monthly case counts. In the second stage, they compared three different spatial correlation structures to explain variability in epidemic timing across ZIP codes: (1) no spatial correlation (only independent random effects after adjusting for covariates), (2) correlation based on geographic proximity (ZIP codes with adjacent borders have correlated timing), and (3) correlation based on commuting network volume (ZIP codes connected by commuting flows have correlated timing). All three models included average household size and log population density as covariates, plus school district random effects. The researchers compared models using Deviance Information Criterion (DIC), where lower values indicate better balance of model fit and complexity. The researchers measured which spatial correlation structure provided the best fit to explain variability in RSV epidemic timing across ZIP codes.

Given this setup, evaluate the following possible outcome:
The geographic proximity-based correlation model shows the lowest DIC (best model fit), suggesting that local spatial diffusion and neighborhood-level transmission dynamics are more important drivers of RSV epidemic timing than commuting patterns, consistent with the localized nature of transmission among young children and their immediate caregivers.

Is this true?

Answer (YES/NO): YES